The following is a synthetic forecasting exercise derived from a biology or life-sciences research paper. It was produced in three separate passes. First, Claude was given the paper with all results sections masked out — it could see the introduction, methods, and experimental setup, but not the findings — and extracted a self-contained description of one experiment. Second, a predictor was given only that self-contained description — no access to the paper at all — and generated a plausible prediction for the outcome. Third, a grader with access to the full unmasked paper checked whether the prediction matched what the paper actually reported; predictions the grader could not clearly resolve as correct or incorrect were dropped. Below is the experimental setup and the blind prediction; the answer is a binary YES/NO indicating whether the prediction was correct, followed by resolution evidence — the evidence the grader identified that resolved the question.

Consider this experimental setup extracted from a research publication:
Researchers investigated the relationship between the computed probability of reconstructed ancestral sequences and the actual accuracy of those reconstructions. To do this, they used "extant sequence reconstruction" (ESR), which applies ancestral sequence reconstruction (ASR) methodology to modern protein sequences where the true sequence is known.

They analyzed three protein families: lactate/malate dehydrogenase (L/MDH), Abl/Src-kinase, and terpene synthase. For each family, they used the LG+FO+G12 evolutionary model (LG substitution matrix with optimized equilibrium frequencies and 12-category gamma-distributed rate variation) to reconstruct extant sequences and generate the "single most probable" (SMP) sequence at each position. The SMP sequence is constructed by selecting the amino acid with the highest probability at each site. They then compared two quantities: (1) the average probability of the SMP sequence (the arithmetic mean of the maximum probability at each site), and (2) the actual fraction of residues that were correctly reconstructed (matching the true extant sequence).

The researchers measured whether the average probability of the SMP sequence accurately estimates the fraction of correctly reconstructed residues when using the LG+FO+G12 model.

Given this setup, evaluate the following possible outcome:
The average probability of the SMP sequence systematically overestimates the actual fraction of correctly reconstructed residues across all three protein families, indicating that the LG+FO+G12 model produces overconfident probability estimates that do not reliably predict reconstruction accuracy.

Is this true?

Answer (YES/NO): NO